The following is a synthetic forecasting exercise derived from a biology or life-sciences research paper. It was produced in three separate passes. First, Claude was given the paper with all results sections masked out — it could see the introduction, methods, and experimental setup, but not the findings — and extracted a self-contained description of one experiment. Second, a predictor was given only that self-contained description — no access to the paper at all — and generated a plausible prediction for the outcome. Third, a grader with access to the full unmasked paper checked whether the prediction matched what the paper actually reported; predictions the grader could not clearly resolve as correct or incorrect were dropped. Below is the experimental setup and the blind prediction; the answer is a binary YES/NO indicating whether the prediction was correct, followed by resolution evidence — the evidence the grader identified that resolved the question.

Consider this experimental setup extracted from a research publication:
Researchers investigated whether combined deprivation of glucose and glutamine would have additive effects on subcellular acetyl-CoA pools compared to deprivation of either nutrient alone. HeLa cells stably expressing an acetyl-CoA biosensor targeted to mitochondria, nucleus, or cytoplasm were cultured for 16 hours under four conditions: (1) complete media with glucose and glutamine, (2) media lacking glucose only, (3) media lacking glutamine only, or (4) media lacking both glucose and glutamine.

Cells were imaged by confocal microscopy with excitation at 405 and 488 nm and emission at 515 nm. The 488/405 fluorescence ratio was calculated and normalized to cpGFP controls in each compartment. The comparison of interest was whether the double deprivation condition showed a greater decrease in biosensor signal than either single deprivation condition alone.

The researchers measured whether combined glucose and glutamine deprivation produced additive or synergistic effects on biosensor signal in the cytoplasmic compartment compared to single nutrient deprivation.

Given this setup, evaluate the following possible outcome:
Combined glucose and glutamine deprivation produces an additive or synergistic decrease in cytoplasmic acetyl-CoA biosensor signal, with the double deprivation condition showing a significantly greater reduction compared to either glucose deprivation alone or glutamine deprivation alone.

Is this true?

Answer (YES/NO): NO